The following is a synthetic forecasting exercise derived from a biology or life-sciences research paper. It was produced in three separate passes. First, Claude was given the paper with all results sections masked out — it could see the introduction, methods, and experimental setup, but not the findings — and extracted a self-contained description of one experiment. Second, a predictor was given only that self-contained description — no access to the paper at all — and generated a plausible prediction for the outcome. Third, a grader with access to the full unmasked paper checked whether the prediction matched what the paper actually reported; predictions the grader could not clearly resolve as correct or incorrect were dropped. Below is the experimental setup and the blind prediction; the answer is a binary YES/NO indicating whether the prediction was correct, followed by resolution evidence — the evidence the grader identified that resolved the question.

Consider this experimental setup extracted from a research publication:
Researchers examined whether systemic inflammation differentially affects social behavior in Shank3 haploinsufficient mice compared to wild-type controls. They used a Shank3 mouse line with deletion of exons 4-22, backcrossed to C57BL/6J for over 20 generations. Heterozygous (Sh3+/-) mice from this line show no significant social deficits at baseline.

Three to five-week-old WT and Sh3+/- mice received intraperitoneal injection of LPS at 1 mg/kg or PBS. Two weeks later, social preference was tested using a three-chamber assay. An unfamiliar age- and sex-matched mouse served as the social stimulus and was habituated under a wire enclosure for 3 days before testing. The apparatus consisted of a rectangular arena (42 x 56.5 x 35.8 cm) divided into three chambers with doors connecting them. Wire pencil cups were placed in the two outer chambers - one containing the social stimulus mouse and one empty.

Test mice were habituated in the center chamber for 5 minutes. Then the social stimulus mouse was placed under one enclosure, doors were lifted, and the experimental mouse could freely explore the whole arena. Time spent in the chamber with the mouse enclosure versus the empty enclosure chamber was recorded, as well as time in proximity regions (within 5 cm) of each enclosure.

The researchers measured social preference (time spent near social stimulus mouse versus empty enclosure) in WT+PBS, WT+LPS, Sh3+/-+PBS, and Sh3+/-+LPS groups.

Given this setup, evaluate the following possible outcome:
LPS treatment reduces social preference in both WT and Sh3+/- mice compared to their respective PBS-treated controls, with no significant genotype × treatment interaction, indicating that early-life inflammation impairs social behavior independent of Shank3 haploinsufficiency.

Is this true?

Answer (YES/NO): NO